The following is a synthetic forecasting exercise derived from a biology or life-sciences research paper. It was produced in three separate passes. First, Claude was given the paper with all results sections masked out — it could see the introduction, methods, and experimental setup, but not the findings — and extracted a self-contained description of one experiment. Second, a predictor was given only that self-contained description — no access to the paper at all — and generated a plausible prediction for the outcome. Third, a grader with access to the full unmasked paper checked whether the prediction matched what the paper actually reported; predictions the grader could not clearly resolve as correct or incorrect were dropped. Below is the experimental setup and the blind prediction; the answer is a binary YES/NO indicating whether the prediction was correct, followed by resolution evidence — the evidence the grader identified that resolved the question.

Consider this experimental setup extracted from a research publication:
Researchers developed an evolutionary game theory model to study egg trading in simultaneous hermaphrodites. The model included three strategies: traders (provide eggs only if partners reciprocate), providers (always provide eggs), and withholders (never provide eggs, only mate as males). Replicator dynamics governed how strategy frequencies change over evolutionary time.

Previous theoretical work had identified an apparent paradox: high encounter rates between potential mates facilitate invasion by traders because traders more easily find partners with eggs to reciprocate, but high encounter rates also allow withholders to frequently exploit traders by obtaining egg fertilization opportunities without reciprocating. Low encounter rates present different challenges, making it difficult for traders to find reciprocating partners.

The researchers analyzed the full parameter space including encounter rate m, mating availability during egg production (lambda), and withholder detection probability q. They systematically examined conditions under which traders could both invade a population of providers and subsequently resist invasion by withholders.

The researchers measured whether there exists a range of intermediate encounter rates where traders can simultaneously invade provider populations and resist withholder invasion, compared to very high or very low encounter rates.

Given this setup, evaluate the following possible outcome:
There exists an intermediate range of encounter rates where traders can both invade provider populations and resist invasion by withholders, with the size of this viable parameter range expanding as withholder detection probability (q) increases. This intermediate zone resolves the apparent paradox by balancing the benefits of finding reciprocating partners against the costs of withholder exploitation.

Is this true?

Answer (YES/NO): YES